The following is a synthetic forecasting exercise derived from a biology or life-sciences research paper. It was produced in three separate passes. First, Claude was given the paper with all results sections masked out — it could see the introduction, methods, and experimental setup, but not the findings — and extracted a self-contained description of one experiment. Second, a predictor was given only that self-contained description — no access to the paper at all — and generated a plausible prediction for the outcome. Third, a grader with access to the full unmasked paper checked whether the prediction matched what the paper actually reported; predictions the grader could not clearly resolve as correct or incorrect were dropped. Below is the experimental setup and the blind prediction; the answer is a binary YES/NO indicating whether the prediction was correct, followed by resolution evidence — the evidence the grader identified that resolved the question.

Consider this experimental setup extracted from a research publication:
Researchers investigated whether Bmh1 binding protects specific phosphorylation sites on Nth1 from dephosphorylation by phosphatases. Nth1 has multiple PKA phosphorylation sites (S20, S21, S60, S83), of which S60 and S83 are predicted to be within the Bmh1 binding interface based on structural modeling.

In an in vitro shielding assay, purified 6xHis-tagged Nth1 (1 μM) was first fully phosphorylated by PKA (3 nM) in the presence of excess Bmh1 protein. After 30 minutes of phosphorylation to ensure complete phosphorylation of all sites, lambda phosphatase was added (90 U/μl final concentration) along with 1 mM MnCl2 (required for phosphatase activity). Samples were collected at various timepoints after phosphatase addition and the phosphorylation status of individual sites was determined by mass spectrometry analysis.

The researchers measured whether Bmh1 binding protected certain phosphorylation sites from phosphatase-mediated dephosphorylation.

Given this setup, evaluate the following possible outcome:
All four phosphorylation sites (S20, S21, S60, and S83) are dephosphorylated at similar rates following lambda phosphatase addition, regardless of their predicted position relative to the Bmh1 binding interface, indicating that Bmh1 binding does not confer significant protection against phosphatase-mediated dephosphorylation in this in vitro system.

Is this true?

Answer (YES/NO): NO